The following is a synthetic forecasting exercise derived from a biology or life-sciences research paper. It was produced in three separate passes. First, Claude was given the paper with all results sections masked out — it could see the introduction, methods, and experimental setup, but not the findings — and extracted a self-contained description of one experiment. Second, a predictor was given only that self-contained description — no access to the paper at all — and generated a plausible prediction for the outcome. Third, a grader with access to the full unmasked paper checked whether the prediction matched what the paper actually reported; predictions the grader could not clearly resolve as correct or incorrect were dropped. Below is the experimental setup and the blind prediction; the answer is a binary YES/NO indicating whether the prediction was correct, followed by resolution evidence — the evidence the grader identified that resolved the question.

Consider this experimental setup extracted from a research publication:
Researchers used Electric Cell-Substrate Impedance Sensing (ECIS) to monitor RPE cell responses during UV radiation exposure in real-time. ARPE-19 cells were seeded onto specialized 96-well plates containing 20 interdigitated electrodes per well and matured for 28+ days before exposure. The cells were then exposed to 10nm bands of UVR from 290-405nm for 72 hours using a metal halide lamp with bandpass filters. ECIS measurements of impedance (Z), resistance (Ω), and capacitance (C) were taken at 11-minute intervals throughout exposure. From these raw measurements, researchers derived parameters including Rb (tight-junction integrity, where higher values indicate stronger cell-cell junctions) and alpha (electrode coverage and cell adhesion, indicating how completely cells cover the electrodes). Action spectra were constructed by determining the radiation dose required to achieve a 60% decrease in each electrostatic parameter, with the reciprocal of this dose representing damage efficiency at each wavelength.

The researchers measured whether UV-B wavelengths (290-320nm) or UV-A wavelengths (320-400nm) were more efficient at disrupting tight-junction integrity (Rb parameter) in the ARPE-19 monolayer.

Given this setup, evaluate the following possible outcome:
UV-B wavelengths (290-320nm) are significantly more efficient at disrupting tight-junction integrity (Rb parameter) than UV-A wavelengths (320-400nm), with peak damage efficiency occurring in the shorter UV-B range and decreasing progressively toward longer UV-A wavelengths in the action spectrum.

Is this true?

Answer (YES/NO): YES